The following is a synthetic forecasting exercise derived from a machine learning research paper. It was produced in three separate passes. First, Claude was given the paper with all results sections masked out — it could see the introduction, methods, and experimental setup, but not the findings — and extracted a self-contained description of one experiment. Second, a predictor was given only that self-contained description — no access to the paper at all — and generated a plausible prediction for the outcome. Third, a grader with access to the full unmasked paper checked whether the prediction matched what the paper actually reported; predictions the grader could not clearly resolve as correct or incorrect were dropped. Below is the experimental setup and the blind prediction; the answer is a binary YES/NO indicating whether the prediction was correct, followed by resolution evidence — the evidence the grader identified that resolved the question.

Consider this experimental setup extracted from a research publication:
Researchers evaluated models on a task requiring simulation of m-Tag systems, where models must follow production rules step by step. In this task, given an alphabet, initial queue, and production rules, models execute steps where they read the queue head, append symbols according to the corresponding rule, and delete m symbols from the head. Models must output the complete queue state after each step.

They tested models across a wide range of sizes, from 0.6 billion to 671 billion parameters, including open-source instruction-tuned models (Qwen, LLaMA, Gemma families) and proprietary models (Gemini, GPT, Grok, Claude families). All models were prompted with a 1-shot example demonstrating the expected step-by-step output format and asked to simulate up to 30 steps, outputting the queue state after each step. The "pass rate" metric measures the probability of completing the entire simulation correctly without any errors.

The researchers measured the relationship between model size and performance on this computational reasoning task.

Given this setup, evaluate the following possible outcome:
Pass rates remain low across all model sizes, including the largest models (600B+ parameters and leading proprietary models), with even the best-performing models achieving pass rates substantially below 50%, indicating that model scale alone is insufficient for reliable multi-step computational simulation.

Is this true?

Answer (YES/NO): NO